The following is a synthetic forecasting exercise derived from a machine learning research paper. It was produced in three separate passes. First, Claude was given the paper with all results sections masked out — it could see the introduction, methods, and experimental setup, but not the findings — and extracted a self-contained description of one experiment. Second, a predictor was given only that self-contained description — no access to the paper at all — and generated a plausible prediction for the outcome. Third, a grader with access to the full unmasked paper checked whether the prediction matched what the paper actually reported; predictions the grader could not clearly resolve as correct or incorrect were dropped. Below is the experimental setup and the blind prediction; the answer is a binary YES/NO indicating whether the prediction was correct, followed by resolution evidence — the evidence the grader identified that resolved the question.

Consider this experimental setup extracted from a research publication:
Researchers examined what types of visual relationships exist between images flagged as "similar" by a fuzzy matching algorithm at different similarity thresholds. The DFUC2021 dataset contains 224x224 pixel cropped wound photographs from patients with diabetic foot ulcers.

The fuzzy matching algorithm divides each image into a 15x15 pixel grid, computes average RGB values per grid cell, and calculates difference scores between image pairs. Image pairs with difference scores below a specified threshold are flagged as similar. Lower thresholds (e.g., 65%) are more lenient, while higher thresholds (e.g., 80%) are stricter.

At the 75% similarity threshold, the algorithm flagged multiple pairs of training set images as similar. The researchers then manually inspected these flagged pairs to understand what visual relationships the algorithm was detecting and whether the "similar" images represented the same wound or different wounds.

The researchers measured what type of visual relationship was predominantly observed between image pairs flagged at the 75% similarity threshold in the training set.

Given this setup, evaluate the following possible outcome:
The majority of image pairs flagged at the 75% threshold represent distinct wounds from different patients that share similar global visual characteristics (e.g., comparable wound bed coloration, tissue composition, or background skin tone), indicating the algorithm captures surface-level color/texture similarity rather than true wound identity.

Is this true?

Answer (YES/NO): NO